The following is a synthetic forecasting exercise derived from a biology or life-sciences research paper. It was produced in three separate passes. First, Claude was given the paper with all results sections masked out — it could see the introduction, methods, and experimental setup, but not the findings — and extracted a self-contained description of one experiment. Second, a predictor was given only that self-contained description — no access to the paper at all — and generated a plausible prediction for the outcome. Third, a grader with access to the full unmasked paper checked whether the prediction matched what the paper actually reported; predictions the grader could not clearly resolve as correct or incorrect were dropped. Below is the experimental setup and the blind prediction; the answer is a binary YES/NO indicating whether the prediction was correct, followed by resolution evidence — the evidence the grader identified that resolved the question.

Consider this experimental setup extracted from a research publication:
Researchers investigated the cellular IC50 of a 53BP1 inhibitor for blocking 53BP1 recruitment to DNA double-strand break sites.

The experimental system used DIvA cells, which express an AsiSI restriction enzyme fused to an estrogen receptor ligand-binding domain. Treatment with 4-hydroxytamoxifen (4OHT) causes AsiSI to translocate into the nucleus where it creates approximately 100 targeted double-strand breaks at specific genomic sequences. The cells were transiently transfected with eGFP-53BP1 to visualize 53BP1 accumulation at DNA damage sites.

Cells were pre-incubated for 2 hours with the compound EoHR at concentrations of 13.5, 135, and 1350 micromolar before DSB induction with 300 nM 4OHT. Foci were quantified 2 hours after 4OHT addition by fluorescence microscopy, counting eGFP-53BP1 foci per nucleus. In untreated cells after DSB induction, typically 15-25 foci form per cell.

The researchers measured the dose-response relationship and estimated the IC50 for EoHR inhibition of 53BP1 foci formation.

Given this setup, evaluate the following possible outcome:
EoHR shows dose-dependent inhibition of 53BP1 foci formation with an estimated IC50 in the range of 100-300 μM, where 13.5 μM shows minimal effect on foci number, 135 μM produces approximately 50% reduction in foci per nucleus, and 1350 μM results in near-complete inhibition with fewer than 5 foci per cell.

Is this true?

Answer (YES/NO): NO